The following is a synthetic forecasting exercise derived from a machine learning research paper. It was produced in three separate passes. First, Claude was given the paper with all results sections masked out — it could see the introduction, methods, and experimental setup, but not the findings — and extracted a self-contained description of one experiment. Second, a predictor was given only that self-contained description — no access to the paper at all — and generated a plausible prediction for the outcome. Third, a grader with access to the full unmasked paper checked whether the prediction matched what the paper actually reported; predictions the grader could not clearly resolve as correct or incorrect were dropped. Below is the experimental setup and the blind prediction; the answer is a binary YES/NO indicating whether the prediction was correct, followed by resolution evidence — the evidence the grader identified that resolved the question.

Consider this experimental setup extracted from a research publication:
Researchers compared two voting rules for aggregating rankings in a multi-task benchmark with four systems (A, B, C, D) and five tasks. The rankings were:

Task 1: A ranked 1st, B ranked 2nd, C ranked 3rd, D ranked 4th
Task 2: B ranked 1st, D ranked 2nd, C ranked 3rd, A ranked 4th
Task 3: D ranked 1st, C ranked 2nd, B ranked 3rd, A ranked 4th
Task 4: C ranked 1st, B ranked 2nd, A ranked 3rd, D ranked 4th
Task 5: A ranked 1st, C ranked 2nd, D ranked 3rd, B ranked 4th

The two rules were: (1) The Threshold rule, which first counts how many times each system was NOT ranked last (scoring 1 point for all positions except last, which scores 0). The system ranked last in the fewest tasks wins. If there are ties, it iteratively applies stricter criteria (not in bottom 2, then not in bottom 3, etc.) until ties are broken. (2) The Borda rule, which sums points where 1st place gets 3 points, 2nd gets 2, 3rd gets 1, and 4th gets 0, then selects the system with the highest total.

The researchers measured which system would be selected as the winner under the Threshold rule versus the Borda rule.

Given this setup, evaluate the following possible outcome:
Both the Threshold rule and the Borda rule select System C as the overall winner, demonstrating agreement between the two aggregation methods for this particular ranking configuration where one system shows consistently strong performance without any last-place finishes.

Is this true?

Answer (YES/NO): NO